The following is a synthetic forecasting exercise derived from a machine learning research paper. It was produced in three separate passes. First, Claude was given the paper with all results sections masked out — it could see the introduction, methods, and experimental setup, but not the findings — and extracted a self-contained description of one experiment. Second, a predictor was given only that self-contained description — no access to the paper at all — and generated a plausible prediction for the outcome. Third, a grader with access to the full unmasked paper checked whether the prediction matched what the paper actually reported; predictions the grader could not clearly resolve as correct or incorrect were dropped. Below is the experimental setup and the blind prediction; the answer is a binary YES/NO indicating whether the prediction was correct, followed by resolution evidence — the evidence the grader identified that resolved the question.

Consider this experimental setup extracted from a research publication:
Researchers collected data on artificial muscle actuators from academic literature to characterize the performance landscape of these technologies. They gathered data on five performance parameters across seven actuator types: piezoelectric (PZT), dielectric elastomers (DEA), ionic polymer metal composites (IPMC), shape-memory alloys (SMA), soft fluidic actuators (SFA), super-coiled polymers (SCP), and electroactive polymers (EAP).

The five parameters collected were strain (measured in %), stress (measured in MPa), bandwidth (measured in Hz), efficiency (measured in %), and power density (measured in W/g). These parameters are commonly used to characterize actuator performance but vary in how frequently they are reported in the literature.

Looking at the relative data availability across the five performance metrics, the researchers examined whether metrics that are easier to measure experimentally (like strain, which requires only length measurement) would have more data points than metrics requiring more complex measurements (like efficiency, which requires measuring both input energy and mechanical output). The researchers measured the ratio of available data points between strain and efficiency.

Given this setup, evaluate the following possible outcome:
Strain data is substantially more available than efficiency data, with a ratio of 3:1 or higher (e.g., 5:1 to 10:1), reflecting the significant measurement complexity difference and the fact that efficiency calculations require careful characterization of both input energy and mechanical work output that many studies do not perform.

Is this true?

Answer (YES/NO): YES